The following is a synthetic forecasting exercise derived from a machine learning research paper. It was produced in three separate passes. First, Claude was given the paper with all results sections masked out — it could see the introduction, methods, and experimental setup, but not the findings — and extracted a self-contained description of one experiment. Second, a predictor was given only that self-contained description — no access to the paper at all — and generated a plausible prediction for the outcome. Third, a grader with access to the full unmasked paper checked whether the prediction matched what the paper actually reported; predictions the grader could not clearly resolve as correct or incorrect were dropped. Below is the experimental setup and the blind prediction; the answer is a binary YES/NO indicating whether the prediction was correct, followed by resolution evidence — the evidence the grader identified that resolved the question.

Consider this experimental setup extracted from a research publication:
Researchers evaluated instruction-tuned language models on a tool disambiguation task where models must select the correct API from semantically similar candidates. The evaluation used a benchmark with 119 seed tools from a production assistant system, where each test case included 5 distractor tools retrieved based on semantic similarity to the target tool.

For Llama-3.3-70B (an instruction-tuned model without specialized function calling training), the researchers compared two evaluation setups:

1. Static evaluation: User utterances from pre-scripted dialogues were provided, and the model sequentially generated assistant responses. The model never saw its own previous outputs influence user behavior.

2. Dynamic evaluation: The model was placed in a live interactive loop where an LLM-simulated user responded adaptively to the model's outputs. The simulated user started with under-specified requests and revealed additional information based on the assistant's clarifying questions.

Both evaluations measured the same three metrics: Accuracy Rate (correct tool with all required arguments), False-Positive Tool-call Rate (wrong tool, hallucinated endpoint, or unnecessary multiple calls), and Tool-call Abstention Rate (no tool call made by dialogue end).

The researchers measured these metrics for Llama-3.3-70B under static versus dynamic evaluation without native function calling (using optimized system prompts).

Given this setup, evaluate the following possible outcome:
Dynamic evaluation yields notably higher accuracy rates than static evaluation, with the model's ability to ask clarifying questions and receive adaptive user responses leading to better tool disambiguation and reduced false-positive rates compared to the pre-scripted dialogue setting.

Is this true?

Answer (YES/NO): NO